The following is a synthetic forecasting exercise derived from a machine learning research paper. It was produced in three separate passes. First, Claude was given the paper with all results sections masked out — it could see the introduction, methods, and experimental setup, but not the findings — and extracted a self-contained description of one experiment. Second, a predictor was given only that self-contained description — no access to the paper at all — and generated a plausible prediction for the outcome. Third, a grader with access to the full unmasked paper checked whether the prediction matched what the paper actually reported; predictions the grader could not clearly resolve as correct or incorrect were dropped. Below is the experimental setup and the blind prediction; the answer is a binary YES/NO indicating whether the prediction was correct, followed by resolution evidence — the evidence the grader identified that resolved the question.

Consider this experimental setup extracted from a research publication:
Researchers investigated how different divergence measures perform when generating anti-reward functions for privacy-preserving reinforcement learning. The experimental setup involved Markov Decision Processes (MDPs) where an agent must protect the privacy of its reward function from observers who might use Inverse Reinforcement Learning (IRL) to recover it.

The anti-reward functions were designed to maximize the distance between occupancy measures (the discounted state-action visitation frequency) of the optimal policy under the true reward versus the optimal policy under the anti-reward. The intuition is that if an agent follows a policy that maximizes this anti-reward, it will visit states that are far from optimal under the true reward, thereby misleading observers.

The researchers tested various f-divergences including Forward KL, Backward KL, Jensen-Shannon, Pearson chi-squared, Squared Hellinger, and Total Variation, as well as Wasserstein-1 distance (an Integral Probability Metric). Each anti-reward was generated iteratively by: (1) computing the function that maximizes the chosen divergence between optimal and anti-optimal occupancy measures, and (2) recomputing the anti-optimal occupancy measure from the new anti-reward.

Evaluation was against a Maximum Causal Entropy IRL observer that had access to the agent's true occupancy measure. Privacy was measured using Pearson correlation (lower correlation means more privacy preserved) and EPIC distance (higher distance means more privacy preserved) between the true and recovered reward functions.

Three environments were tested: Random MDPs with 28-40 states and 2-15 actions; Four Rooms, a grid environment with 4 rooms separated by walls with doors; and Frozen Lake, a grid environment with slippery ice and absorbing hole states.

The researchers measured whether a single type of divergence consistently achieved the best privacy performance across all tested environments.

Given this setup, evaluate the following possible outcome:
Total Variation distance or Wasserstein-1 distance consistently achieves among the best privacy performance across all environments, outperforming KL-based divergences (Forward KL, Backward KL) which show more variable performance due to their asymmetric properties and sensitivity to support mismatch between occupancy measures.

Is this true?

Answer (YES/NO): NO